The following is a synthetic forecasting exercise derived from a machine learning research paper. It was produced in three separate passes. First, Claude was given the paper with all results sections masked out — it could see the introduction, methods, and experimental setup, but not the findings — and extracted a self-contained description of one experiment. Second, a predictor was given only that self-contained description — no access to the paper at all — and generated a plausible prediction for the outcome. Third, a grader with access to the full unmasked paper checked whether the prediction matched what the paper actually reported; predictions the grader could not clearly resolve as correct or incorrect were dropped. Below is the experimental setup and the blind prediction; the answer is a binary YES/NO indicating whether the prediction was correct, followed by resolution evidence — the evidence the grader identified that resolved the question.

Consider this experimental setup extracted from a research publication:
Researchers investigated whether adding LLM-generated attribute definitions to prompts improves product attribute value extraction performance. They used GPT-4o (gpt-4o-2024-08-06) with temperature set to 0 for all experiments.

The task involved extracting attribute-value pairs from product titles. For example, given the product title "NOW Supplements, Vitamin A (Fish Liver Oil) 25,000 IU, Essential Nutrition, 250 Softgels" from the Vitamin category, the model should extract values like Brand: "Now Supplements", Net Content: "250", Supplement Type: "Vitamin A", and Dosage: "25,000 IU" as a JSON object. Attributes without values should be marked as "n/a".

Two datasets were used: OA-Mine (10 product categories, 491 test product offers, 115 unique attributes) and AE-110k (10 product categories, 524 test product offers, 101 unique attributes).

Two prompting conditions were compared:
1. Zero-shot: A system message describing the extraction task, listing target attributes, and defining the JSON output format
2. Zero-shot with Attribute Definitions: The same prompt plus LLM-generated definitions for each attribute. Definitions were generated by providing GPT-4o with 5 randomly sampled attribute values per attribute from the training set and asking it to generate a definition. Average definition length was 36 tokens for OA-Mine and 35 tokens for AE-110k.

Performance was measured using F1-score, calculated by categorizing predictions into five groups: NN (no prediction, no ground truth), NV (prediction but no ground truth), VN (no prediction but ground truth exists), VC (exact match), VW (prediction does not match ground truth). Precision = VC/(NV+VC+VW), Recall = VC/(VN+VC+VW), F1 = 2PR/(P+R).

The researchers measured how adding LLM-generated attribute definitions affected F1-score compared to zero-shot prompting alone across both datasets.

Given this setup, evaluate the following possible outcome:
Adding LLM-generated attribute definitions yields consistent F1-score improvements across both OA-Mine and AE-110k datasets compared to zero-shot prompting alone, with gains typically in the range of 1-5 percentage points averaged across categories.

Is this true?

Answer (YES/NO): NO